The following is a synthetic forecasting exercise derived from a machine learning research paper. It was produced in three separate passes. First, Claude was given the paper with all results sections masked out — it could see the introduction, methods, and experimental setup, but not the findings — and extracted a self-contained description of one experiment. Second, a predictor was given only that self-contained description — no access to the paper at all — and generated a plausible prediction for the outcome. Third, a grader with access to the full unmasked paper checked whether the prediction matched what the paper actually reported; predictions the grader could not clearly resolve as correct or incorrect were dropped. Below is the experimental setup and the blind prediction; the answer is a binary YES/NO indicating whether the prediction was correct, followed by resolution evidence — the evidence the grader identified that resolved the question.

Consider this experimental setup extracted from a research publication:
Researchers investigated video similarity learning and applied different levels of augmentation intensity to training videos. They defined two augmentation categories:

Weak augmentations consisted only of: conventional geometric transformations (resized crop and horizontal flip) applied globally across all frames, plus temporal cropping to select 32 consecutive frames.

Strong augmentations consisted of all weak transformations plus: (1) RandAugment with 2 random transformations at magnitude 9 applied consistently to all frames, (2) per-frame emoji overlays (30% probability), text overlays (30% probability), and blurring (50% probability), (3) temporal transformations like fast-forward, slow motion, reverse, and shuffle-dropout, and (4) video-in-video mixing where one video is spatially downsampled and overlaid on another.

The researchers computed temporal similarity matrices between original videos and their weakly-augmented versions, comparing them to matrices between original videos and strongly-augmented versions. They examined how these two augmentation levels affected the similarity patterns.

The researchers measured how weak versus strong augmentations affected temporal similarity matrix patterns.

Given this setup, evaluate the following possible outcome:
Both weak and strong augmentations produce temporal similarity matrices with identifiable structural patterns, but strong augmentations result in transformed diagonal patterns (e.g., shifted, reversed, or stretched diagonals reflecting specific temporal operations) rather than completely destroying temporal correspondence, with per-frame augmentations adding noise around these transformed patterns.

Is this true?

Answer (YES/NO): YES